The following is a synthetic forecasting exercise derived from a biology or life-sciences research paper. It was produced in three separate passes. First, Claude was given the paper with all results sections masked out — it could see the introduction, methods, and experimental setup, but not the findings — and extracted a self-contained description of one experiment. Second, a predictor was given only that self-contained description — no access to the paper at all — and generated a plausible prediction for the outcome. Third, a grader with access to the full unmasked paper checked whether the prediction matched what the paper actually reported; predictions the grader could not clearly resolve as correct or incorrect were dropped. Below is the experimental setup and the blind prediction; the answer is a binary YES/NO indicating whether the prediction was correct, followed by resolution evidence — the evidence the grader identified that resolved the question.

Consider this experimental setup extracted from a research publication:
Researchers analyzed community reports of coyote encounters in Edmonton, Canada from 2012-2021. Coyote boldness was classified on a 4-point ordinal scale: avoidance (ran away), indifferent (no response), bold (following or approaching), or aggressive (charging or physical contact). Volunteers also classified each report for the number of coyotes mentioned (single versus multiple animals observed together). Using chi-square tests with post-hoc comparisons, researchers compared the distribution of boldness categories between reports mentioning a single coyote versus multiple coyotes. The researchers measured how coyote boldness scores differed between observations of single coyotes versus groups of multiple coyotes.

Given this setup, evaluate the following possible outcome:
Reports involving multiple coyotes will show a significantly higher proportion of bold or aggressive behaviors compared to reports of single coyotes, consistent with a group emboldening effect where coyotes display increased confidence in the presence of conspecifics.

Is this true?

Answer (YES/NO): YES